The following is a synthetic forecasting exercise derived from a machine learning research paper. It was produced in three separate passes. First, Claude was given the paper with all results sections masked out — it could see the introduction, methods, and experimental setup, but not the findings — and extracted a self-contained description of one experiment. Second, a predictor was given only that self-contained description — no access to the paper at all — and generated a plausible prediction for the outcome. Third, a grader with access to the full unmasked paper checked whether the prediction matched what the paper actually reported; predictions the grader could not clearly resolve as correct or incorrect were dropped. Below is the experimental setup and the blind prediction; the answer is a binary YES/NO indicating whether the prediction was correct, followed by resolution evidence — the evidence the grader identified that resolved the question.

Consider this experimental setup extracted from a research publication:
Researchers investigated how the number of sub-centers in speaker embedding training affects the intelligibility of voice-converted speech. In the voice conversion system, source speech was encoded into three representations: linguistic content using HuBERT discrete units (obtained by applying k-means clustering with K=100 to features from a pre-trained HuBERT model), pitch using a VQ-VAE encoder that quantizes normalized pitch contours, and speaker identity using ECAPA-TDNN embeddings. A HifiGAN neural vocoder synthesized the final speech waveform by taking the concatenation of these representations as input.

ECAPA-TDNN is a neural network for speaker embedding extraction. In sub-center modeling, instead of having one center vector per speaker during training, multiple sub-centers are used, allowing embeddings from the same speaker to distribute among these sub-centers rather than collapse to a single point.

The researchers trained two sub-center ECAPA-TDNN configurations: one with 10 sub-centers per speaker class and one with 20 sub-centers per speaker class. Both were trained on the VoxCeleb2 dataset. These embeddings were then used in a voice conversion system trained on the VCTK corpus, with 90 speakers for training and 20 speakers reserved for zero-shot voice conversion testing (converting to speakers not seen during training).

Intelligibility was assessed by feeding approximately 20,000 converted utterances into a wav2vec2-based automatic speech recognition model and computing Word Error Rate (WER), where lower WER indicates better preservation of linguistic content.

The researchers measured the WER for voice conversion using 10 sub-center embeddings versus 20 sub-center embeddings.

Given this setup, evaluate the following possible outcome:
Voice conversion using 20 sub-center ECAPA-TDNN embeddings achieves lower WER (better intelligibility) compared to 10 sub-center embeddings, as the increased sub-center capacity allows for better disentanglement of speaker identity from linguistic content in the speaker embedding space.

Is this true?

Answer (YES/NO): YES